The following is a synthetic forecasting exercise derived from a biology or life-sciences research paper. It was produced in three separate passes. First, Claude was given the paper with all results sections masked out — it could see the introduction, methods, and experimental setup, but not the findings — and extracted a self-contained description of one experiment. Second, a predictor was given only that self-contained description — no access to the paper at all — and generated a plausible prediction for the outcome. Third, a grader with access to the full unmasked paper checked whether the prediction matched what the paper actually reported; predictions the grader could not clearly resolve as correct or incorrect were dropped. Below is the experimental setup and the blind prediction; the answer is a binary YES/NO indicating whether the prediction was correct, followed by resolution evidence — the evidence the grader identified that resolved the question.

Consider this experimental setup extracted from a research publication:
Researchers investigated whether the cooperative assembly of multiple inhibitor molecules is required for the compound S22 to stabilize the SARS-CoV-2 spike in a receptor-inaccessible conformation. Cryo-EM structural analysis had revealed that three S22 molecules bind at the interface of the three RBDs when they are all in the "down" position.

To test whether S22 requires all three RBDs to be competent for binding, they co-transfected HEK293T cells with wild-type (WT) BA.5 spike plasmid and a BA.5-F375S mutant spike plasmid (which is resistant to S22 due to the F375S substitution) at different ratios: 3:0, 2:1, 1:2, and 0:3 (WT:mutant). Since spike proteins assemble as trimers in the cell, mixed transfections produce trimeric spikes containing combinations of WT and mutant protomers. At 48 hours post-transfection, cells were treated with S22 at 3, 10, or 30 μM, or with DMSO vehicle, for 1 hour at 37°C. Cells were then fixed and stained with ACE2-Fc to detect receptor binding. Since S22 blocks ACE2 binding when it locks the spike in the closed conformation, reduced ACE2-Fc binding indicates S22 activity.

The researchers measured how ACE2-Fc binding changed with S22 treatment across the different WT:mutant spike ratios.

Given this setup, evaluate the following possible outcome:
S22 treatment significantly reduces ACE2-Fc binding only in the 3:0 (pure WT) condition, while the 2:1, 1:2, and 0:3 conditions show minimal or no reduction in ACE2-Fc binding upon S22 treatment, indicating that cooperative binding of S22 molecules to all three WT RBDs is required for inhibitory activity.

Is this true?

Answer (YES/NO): YES